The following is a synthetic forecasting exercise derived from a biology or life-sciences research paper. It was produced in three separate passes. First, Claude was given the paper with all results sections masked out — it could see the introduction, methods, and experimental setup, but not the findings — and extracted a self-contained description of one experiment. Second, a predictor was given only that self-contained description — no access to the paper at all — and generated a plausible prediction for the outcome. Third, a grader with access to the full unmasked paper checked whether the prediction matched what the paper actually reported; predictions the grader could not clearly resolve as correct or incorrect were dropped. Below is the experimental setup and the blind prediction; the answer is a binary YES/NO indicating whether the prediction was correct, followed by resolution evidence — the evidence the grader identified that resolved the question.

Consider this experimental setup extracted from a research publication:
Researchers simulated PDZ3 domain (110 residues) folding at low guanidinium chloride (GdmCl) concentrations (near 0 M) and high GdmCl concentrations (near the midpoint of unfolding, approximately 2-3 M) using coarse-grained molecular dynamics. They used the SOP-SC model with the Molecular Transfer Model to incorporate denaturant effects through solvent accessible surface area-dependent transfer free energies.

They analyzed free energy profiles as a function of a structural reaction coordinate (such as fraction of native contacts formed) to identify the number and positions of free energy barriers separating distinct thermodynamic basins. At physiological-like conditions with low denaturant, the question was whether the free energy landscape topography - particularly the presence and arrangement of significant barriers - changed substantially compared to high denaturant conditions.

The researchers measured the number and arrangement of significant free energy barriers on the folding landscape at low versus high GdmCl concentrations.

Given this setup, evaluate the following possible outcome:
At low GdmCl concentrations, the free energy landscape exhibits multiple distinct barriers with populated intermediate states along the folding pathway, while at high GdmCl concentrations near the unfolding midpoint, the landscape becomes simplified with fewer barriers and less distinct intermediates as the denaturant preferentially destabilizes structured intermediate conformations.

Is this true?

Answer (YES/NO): NO